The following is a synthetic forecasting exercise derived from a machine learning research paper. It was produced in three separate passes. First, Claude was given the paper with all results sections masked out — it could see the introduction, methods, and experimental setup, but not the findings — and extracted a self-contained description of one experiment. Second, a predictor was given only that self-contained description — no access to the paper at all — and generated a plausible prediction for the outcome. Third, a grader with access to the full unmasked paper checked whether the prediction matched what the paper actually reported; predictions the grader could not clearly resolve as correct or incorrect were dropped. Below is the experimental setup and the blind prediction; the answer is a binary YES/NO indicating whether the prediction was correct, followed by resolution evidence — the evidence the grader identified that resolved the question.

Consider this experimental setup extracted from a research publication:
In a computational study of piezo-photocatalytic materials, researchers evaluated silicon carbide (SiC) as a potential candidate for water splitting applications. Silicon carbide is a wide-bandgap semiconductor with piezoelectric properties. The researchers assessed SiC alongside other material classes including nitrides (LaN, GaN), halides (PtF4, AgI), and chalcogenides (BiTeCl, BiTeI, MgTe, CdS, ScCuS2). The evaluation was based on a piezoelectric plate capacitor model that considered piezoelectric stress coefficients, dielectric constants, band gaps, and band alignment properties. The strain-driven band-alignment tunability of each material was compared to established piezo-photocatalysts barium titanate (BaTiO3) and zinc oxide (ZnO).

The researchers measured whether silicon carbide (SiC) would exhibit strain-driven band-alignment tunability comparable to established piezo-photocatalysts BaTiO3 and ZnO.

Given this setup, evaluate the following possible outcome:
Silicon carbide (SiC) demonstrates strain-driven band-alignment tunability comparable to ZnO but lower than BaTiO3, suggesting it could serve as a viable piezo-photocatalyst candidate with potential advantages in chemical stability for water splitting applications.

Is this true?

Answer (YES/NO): NO